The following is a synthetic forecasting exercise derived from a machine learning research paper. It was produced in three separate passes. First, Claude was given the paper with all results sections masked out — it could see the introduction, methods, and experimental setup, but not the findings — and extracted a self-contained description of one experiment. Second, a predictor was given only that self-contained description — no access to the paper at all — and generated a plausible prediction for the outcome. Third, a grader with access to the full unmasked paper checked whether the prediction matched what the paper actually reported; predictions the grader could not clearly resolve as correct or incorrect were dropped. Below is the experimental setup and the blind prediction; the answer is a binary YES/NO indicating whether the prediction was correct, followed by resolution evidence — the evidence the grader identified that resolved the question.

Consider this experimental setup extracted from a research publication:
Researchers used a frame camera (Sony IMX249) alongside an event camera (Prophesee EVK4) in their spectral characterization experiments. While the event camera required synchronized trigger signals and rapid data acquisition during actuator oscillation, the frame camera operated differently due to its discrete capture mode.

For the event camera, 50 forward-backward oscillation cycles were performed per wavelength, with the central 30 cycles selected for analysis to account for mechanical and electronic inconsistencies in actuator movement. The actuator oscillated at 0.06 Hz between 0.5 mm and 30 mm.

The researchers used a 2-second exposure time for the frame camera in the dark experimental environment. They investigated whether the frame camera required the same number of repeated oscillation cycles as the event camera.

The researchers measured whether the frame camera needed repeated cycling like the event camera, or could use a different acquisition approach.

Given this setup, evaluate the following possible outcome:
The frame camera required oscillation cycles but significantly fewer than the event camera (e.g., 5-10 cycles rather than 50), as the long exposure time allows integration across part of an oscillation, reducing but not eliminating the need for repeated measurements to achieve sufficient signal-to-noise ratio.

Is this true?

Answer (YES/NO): NO